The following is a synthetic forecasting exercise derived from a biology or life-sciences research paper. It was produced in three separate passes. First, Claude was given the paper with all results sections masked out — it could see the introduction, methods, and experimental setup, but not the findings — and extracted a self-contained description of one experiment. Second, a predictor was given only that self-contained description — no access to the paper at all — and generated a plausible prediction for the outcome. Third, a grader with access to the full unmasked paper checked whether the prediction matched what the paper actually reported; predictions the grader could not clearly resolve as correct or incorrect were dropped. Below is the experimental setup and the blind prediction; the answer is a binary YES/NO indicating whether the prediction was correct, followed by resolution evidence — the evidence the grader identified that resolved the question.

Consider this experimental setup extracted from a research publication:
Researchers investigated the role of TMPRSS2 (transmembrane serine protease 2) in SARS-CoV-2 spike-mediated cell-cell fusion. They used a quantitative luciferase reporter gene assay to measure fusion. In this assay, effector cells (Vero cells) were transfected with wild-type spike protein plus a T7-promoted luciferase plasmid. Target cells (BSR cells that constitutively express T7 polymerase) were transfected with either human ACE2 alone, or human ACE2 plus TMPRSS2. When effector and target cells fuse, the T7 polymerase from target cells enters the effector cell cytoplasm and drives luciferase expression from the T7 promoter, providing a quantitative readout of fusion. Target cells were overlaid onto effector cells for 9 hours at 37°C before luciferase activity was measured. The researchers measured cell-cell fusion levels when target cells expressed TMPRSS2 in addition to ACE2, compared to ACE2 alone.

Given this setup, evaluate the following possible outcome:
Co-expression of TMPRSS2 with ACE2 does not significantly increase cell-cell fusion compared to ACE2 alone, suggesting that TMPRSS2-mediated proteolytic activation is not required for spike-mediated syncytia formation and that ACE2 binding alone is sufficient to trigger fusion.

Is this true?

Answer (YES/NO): NO